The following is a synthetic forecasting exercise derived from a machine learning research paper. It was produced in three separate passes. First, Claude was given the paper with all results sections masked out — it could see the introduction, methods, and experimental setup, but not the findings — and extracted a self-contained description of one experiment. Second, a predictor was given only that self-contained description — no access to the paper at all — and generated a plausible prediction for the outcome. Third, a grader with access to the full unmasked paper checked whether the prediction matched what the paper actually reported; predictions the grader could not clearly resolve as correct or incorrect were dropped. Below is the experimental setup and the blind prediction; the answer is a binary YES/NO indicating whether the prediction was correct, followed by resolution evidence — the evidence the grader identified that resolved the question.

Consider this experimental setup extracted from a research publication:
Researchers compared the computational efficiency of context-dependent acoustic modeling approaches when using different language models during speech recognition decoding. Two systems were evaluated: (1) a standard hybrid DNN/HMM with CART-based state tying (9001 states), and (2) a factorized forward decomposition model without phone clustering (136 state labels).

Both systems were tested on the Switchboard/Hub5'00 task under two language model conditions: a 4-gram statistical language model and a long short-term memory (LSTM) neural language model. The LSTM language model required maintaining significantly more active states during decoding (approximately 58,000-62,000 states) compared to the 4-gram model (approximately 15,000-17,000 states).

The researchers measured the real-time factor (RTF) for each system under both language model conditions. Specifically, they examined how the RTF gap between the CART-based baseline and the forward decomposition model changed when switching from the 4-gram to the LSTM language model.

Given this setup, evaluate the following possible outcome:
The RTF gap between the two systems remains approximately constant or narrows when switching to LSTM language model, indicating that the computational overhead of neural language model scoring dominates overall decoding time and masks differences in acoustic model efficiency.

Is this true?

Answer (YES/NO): YES